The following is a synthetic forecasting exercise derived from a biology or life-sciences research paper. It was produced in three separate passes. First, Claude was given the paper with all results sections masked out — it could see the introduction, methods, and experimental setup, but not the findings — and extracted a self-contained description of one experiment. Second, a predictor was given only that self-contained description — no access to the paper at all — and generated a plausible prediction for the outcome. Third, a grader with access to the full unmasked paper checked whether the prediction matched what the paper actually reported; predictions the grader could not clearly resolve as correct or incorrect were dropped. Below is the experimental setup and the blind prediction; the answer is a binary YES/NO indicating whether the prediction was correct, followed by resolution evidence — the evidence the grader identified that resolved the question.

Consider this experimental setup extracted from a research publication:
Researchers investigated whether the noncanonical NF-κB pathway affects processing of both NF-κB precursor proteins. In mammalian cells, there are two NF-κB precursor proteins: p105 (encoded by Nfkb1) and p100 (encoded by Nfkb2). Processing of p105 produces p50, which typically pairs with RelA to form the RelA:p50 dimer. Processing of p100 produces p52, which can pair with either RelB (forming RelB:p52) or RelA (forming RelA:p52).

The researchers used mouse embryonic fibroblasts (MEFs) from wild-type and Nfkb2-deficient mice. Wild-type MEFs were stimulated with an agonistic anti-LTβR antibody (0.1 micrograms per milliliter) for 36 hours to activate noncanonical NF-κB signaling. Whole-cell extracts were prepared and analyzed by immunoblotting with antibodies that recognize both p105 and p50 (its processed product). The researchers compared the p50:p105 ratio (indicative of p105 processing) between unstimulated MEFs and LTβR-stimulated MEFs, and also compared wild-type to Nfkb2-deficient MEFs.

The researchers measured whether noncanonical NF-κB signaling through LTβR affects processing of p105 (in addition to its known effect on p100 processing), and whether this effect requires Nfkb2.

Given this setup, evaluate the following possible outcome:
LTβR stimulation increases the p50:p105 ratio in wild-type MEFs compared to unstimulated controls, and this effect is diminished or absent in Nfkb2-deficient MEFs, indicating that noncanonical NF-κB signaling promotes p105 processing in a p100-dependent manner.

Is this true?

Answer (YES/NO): YES